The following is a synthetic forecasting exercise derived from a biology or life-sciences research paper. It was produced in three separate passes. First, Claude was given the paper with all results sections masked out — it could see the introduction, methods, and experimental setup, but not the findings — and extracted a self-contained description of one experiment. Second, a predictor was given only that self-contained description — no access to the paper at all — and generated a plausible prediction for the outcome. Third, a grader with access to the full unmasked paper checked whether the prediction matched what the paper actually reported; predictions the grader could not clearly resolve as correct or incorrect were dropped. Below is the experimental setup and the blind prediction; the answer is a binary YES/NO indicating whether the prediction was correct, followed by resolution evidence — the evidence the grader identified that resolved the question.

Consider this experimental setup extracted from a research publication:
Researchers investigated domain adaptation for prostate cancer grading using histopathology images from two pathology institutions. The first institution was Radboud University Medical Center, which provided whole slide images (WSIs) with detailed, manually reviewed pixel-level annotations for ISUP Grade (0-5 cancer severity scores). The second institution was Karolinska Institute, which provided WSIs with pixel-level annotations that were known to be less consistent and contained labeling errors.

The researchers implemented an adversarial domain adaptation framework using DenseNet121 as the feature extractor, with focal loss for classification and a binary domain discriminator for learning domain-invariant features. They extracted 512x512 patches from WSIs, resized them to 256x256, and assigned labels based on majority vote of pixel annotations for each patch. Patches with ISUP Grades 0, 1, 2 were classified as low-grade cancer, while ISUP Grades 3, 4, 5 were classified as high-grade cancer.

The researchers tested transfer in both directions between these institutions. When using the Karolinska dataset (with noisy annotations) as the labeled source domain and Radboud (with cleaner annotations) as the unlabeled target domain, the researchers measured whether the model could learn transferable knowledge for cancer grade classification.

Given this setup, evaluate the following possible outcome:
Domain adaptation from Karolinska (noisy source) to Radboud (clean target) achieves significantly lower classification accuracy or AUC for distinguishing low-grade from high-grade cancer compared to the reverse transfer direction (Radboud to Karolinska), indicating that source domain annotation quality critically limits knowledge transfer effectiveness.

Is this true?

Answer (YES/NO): YES